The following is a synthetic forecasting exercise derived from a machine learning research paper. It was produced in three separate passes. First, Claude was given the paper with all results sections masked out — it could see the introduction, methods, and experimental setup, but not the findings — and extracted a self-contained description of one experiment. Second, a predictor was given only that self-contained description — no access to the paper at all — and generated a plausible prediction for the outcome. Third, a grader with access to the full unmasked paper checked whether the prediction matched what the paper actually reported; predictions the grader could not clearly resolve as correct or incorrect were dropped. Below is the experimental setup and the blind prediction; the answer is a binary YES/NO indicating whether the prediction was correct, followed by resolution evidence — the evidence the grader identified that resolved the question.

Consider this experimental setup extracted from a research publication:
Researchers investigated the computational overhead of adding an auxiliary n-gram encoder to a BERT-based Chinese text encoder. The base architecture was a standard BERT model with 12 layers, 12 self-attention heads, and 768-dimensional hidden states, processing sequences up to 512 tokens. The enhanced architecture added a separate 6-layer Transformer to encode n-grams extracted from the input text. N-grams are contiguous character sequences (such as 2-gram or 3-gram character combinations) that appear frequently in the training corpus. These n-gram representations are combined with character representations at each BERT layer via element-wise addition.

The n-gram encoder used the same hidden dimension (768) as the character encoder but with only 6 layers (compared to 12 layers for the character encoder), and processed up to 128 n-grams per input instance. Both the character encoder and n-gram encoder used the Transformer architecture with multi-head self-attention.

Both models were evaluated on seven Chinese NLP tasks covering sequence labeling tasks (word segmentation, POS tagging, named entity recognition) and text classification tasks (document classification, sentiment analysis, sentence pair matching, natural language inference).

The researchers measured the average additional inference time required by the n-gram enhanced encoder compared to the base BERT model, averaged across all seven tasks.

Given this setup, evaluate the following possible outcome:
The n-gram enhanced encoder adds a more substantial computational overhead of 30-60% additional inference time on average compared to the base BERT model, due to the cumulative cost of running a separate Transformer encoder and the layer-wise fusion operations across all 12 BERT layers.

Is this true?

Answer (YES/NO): NO